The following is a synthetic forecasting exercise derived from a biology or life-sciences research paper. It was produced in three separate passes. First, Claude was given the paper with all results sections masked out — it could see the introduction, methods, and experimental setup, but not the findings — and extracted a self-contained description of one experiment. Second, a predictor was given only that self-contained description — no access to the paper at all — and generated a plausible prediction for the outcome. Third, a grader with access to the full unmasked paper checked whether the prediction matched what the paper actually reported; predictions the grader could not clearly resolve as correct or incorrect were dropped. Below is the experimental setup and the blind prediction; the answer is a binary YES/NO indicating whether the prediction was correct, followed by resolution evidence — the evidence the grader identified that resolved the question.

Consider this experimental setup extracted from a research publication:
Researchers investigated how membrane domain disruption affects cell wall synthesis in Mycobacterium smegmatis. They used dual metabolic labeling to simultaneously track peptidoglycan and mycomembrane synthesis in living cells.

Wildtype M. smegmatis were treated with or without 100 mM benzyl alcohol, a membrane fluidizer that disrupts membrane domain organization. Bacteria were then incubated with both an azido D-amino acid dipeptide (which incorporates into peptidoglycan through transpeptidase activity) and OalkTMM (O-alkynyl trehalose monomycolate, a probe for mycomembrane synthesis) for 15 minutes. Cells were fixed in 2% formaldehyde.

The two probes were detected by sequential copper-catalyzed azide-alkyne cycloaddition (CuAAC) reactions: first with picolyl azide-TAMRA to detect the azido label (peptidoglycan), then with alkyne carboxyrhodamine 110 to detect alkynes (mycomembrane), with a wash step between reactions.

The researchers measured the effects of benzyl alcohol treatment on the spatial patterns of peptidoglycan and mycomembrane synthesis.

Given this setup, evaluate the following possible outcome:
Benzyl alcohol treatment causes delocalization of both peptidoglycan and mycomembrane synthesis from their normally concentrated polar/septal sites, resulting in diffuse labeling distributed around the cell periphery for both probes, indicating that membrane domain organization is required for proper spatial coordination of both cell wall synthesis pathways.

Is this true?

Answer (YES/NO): NO